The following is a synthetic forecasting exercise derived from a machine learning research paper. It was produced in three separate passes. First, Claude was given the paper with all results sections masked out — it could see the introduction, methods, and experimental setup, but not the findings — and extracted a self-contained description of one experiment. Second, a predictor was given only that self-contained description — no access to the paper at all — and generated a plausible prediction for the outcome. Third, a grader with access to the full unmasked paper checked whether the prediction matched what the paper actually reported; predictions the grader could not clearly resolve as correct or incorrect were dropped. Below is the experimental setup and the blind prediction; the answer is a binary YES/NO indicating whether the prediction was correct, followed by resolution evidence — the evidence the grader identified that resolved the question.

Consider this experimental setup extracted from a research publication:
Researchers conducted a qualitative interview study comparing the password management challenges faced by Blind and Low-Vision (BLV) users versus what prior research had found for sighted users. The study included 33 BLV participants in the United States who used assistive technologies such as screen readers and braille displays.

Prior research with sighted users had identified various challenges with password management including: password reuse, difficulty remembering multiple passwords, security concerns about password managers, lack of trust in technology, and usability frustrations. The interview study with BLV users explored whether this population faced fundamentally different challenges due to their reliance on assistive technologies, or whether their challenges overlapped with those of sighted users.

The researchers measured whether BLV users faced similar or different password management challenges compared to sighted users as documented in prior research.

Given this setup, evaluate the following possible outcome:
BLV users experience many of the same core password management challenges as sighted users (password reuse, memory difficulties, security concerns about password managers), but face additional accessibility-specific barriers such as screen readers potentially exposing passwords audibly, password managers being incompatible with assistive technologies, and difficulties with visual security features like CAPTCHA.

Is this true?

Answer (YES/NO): NO